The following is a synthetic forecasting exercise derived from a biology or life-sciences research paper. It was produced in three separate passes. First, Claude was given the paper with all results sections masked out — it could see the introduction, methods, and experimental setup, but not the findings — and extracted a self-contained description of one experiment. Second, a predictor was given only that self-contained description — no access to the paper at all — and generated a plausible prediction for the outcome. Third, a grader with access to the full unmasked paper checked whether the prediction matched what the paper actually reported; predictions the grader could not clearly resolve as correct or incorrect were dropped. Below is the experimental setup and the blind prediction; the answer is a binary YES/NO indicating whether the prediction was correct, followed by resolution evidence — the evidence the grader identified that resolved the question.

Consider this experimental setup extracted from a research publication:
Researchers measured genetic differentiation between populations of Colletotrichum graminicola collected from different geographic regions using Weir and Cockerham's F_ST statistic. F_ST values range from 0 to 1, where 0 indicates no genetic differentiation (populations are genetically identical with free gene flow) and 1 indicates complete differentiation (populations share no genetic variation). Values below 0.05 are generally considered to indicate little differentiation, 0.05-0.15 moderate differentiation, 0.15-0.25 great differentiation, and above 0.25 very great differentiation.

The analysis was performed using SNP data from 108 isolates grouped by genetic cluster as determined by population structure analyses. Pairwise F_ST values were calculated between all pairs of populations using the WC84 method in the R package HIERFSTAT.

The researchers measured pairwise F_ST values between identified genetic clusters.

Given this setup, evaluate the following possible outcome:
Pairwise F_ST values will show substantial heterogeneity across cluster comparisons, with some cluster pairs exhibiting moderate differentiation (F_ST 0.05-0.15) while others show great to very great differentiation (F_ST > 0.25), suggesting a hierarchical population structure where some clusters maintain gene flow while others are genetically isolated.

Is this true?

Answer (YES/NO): NO